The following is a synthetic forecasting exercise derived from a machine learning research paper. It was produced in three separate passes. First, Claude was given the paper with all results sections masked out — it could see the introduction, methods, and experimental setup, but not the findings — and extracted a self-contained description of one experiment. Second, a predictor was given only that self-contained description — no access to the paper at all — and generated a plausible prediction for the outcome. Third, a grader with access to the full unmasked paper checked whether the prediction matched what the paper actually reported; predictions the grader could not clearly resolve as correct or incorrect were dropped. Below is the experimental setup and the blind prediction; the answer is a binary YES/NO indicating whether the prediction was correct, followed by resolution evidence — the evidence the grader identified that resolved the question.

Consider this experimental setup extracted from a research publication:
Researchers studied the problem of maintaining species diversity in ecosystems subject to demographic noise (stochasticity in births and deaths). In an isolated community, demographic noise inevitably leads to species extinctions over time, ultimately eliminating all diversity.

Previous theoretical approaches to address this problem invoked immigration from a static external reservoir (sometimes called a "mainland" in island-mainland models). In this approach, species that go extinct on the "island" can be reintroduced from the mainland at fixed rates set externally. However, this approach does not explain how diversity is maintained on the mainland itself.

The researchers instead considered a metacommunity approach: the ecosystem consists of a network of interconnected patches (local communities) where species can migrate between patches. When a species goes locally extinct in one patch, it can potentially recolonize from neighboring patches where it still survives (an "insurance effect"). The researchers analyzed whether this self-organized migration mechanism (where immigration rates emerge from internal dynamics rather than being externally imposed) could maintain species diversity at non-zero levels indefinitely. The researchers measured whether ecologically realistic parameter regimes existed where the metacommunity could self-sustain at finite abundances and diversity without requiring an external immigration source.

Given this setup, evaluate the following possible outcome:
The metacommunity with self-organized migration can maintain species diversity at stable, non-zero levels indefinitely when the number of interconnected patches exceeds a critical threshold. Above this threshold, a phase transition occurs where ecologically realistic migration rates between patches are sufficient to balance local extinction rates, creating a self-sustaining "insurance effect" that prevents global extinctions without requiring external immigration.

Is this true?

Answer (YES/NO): NO